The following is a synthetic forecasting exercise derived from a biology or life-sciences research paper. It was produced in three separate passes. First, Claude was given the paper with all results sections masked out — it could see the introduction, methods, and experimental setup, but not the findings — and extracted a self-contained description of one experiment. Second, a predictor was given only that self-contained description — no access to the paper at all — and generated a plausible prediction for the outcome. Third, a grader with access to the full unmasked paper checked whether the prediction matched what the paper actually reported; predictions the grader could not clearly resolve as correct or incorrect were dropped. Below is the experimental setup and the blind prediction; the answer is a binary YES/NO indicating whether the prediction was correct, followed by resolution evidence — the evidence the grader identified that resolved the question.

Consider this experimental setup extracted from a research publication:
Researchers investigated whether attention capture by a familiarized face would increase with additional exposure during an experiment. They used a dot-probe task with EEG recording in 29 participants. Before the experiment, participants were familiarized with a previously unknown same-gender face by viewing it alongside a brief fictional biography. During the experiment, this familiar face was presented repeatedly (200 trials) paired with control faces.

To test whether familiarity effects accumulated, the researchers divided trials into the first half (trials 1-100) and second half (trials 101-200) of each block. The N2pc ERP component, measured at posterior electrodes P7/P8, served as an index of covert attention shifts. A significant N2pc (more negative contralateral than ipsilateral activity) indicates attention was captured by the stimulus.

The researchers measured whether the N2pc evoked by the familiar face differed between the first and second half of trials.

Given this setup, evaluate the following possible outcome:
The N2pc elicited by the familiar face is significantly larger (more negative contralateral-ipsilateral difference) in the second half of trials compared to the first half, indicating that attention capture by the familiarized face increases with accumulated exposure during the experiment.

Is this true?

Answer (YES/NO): NO